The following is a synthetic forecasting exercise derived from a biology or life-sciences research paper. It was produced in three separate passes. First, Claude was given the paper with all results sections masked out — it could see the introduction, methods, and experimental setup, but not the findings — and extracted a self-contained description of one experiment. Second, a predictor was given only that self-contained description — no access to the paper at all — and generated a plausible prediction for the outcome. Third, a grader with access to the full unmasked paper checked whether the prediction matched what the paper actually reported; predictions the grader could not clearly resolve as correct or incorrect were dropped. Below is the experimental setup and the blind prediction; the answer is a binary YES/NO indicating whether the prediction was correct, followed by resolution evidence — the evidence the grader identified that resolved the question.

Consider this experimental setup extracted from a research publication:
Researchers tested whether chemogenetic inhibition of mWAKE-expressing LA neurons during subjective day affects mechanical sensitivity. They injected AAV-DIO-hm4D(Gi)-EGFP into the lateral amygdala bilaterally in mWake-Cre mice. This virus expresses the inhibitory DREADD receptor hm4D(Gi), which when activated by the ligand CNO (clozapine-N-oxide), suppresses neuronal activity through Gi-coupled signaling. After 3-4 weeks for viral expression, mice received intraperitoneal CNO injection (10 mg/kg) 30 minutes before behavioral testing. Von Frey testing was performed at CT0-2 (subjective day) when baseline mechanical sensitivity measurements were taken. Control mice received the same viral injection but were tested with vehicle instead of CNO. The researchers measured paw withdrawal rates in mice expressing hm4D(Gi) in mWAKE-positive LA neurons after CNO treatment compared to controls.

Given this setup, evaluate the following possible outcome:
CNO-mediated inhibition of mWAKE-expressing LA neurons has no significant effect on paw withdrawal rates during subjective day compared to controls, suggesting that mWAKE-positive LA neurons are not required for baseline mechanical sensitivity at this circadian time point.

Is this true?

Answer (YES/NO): NO